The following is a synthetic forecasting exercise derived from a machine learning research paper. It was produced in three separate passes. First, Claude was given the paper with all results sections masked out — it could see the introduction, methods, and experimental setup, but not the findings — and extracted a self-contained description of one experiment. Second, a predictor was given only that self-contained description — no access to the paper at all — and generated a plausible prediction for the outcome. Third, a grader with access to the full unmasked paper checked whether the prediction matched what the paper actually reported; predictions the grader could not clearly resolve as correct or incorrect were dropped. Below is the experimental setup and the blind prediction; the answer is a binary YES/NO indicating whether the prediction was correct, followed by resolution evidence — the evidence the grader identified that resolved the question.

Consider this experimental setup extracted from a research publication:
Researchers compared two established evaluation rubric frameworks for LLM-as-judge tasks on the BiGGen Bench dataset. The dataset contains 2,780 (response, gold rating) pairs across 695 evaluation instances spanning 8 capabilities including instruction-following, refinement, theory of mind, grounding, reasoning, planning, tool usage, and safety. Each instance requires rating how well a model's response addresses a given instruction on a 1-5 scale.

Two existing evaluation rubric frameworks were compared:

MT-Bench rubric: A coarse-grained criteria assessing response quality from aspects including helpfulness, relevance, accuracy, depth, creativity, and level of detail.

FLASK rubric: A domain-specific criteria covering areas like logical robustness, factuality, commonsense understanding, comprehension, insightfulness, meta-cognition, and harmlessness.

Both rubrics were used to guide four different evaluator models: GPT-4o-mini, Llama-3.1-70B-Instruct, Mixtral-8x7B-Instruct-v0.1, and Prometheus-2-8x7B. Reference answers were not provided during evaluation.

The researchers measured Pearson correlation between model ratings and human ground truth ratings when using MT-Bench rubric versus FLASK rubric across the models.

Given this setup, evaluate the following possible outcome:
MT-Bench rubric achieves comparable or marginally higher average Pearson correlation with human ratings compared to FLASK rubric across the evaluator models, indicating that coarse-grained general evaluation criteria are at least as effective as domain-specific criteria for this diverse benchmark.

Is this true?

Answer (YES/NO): YES